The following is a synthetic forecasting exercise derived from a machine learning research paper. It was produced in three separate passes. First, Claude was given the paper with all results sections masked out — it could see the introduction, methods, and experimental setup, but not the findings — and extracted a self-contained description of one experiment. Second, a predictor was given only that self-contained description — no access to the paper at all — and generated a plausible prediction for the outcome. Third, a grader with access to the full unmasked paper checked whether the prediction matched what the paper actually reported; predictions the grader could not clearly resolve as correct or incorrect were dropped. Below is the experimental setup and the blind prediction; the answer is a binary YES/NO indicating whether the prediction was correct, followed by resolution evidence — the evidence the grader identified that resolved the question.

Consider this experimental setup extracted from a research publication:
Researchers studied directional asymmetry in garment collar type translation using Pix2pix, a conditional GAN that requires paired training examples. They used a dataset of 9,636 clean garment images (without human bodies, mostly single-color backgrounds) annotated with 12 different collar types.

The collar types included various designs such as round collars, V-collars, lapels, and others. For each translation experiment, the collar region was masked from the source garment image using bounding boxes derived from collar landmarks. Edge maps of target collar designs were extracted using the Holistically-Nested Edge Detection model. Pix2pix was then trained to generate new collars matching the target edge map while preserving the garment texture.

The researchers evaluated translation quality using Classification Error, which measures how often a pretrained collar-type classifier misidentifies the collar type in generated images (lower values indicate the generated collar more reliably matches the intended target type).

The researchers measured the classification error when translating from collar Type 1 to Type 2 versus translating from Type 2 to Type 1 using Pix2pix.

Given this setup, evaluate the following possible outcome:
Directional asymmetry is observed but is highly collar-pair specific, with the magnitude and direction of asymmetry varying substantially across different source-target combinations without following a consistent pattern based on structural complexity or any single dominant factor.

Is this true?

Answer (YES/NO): YES